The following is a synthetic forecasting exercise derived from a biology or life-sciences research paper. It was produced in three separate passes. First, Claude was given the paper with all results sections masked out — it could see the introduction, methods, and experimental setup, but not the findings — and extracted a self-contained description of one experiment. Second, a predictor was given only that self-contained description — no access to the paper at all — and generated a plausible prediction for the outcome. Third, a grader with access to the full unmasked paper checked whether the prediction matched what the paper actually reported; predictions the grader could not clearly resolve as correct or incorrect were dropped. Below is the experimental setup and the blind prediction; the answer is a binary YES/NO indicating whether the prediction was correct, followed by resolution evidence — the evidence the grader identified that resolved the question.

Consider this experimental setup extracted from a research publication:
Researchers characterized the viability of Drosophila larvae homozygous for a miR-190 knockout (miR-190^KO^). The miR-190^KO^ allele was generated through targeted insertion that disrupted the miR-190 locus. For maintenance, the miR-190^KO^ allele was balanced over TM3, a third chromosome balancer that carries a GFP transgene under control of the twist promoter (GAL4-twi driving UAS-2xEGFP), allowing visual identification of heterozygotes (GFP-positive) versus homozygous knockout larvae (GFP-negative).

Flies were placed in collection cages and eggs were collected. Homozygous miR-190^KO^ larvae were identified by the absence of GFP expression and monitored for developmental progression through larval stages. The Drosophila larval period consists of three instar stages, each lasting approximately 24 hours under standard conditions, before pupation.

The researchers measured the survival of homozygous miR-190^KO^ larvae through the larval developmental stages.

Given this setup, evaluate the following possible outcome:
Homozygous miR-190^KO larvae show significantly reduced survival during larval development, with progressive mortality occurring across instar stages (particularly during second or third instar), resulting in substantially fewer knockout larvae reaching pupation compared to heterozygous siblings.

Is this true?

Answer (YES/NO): YES